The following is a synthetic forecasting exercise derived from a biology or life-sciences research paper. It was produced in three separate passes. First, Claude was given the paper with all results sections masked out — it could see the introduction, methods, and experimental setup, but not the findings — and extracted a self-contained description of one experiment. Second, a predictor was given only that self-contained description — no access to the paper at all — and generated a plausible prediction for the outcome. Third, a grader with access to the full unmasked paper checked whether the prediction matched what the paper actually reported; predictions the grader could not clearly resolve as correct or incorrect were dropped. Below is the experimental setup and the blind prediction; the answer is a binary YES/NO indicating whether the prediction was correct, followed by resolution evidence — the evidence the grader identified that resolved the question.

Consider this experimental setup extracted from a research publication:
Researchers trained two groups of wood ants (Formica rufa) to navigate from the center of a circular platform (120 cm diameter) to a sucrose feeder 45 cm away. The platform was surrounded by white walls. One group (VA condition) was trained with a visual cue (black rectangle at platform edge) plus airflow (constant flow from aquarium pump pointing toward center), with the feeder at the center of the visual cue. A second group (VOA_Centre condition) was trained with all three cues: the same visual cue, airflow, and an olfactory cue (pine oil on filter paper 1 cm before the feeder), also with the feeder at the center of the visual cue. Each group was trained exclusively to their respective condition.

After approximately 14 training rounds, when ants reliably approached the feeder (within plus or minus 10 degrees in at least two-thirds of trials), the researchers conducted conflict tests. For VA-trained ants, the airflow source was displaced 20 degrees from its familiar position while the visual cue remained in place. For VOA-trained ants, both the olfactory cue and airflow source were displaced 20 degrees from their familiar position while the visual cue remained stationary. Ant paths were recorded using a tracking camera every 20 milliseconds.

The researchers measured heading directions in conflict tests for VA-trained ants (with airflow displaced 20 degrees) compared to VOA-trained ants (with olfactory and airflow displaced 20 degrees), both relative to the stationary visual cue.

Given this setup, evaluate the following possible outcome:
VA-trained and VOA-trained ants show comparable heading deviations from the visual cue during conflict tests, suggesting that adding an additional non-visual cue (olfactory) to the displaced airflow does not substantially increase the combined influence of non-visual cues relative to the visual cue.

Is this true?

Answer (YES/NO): NO